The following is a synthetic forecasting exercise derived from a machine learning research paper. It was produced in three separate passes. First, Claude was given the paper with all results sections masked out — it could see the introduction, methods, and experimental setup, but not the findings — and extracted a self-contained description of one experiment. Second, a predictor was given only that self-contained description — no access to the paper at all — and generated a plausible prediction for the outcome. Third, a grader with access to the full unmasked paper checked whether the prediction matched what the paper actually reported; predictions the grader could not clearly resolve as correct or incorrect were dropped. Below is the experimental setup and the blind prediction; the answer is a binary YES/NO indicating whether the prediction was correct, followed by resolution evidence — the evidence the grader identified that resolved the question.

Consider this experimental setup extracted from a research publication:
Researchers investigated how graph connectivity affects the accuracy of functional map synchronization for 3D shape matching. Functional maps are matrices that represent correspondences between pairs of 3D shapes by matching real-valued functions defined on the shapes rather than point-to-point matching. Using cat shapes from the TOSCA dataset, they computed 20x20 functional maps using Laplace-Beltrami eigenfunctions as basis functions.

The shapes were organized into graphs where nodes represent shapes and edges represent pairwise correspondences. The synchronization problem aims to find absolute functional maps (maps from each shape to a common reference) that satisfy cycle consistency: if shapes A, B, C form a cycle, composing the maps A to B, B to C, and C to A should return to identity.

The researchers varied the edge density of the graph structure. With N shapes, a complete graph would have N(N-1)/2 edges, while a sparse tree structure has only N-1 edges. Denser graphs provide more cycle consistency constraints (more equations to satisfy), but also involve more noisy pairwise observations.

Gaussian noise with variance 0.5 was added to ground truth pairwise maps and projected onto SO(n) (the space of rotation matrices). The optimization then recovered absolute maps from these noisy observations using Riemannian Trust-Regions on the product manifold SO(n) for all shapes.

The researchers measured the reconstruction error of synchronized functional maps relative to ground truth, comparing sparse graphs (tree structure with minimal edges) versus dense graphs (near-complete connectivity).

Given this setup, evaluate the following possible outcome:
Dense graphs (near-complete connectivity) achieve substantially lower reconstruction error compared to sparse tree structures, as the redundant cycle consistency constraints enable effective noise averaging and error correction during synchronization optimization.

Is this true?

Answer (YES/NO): NO